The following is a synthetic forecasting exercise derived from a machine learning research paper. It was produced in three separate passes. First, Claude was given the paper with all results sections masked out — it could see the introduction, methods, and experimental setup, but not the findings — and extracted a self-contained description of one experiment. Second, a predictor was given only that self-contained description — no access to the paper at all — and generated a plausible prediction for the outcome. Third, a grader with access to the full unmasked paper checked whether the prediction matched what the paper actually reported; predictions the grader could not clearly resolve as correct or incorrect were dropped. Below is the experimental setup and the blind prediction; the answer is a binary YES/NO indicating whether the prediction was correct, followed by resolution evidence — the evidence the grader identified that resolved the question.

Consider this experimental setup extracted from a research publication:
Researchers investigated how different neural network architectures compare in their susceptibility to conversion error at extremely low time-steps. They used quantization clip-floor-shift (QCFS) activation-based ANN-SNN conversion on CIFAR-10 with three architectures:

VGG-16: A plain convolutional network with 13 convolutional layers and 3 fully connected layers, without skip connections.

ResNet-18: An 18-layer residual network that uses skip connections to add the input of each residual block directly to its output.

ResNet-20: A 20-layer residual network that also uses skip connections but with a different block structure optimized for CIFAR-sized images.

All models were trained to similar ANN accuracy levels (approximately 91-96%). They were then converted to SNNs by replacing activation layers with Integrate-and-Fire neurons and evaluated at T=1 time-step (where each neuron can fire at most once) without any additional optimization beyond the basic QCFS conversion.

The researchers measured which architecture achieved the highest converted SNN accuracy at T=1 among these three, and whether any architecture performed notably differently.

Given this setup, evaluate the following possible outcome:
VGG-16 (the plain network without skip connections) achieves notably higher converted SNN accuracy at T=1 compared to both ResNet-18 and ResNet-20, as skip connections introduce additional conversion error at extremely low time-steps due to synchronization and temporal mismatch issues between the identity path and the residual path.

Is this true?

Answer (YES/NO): NO